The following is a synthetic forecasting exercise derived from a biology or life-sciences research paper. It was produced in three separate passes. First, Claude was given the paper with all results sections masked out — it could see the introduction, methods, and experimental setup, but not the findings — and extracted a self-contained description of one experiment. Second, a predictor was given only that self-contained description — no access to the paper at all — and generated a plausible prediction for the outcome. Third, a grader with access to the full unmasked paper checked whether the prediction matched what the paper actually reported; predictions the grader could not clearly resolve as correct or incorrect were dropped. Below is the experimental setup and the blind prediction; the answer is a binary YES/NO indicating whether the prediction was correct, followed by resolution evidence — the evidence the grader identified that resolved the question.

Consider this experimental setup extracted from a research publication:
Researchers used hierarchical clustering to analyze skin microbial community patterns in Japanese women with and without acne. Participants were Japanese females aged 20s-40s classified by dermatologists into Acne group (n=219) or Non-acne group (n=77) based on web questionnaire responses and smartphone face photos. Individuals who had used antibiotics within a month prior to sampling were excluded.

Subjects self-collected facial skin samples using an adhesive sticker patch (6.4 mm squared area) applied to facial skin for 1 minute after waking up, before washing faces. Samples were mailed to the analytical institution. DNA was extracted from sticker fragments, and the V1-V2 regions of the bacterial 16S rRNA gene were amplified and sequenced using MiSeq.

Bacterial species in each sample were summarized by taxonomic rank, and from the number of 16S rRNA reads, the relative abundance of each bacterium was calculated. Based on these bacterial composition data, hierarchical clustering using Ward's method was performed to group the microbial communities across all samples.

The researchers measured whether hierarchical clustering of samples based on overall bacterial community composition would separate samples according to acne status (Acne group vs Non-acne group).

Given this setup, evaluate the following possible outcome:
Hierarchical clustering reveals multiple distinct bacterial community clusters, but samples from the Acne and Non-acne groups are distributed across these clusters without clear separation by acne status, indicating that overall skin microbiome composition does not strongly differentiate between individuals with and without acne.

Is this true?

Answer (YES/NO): YES